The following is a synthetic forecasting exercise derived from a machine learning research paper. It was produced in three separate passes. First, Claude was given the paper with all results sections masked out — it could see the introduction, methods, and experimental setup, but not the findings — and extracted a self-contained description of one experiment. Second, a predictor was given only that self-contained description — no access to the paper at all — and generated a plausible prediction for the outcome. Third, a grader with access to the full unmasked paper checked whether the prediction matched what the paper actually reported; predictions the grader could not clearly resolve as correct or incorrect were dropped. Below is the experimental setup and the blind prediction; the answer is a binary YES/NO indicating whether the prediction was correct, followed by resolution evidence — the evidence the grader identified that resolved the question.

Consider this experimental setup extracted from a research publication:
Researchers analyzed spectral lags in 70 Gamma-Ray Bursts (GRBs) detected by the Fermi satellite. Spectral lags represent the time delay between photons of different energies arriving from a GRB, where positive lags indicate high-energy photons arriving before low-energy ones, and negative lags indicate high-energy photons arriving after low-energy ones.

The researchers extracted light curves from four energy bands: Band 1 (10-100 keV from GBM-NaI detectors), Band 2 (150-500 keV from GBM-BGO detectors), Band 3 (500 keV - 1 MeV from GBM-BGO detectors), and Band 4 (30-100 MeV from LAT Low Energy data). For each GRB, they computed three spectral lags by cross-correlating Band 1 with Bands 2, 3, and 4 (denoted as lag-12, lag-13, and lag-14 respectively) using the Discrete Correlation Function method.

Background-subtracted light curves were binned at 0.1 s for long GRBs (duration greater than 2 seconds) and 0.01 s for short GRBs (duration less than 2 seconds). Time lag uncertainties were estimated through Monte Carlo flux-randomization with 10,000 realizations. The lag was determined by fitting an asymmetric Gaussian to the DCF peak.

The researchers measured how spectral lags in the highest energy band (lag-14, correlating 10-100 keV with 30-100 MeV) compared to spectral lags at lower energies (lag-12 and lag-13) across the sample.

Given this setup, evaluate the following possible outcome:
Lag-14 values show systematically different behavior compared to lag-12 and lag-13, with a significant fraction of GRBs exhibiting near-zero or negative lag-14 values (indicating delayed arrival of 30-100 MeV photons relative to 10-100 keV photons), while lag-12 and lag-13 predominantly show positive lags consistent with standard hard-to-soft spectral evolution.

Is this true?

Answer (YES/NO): YES